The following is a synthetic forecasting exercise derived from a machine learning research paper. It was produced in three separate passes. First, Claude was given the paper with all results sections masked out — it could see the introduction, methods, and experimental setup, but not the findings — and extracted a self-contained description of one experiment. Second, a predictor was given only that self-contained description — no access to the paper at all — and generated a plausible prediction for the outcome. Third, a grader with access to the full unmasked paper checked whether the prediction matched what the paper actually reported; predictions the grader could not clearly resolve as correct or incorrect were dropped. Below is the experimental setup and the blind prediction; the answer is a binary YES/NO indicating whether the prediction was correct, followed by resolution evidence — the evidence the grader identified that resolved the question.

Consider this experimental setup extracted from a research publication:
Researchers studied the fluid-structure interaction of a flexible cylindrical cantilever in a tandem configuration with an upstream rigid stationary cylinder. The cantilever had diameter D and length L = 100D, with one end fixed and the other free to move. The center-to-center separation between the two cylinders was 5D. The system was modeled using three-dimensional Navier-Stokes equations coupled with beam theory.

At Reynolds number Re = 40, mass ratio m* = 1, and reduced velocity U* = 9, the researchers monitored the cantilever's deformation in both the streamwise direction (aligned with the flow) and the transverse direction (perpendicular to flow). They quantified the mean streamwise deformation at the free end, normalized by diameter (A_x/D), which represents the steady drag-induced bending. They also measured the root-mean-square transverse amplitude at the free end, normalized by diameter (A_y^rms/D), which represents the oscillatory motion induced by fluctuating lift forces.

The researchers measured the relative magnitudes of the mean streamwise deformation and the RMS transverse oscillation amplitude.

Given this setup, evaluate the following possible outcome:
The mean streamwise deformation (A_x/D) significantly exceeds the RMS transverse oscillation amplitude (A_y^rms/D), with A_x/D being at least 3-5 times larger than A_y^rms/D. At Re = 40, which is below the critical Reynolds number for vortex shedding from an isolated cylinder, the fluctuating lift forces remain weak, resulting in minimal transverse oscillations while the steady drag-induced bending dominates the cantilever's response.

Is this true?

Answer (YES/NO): NO